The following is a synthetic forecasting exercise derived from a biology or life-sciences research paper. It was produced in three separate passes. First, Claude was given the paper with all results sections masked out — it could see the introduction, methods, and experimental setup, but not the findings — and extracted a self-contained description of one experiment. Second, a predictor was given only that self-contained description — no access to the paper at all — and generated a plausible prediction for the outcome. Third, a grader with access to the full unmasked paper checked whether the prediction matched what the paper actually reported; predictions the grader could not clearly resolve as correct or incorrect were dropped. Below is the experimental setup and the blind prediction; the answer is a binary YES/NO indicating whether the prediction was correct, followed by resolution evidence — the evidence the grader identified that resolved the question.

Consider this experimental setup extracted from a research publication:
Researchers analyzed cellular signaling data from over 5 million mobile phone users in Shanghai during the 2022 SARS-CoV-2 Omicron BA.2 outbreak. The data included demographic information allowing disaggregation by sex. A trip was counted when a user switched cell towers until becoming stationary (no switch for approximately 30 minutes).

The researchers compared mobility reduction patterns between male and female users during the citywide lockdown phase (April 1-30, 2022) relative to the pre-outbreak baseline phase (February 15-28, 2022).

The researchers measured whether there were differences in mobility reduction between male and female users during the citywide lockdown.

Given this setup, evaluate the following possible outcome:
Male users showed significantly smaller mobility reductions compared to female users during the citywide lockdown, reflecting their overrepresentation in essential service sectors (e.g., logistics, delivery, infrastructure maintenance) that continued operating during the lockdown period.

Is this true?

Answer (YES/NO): NO